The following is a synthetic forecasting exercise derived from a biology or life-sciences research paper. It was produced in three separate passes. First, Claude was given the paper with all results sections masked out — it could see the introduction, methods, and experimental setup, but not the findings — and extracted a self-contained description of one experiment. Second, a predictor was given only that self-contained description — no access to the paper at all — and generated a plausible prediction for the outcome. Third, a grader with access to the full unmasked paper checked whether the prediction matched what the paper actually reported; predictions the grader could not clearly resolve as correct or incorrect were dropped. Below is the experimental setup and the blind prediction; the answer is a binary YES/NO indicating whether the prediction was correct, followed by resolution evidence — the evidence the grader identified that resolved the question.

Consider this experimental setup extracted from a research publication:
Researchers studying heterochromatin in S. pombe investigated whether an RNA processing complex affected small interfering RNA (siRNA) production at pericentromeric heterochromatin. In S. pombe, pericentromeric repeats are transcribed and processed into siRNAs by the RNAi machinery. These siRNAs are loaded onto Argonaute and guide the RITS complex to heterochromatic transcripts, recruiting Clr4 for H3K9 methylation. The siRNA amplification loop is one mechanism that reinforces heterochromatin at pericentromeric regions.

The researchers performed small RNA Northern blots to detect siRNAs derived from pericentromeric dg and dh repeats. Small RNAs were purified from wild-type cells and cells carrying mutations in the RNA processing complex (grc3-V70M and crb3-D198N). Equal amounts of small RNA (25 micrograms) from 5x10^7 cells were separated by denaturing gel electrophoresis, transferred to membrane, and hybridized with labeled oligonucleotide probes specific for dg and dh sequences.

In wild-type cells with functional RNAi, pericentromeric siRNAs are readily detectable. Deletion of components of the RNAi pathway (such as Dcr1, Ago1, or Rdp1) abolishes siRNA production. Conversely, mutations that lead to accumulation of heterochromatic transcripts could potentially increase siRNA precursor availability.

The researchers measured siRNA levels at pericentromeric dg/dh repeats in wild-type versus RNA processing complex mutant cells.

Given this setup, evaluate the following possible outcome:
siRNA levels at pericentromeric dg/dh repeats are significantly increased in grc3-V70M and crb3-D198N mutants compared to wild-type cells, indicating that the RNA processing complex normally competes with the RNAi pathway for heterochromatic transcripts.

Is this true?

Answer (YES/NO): YES